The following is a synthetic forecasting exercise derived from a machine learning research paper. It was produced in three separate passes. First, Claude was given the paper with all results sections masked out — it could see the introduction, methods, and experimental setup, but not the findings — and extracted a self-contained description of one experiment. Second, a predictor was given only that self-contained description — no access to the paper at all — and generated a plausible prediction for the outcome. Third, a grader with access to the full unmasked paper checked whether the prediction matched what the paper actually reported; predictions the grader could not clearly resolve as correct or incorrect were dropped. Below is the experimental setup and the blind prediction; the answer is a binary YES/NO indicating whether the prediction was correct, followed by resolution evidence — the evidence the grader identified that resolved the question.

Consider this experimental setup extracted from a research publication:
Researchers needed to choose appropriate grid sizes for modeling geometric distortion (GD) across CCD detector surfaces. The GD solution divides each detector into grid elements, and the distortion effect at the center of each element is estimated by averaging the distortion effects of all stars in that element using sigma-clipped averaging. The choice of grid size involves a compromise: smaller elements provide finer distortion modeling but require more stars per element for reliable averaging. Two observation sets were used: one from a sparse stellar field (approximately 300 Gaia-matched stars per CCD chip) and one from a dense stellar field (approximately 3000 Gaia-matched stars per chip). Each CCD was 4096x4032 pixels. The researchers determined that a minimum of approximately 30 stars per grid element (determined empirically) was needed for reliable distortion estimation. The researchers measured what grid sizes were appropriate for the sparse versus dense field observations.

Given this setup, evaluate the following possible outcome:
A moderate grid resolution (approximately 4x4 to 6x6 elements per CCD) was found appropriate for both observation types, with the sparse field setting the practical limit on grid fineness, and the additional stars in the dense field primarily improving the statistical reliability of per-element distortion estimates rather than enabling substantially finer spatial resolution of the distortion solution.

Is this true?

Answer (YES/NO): NO